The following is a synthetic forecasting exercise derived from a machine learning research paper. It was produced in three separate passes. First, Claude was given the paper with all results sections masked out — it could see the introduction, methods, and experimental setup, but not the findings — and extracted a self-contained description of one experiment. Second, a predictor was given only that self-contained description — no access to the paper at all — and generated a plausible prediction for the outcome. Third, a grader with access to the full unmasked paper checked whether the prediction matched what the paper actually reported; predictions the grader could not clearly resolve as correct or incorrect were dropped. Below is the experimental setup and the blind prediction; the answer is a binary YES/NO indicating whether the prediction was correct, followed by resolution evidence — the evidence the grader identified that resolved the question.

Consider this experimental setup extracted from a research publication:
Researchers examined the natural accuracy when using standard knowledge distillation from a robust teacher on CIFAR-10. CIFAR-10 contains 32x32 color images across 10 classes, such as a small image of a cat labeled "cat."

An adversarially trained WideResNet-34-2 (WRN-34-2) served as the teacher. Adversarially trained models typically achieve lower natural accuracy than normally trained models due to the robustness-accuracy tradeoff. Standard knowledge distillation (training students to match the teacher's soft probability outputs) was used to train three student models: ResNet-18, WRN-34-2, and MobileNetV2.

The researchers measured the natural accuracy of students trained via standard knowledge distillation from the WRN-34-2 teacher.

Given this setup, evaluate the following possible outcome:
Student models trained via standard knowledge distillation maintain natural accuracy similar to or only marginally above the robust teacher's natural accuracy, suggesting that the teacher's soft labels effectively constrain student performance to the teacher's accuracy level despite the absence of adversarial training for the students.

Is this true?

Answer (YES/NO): NO